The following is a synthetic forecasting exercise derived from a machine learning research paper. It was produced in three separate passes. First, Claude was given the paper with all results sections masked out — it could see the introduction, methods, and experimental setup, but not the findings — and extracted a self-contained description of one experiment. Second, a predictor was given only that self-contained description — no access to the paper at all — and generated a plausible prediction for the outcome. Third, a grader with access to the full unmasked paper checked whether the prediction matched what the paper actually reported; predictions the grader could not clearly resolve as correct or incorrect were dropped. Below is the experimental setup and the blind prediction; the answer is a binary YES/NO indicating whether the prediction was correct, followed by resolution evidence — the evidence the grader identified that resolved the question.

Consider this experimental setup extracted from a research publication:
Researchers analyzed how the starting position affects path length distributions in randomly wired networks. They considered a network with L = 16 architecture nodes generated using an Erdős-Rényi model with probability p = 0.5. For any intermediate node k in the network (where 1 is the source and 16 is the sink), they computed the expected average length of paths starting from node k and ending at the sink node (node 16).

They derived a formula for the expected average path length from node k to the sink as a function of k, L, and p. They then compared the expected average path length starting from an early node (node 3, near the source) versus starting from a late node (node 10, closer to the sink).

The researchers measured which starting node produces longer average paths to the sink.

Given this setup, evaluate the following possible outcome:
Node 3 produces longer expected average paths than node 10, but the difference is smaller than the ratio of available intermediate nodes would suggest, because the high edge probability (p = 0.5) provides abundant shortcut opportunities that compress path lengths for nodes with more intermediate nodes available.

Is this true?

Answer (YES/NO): NO